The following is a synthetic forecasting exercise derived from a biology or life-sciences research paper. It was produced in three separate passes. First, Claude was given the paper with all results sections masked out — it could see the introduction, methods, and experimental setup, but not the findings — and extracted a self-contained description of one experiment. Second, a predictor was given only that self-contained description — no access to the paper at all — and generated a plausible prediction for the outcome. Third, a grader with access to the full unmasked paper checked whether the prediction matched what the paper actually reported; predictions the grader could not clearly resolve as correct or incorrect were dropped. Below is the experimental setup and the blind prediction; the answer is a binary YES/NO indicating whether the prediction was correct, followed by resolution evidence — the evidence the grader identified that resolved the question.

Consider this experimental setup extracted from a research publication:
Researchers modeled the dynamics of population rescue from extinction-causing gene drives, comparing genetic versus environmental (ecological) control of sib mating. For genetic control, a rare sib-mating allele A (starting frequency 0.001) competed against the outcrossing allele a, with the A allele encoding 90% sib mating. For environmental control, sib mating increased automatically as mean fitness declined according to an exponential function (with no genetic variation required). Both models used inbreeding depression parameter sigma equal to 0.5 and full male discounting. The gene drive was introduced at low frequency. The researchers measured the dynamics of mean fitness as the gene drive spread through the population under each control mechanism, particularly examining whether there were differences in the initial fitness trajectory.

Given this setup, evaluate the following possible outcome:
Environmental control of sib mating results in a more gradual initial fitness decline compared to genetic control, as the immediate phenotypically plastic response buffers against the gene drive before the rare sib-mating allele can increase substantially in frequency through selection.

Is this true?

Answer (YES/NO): YES